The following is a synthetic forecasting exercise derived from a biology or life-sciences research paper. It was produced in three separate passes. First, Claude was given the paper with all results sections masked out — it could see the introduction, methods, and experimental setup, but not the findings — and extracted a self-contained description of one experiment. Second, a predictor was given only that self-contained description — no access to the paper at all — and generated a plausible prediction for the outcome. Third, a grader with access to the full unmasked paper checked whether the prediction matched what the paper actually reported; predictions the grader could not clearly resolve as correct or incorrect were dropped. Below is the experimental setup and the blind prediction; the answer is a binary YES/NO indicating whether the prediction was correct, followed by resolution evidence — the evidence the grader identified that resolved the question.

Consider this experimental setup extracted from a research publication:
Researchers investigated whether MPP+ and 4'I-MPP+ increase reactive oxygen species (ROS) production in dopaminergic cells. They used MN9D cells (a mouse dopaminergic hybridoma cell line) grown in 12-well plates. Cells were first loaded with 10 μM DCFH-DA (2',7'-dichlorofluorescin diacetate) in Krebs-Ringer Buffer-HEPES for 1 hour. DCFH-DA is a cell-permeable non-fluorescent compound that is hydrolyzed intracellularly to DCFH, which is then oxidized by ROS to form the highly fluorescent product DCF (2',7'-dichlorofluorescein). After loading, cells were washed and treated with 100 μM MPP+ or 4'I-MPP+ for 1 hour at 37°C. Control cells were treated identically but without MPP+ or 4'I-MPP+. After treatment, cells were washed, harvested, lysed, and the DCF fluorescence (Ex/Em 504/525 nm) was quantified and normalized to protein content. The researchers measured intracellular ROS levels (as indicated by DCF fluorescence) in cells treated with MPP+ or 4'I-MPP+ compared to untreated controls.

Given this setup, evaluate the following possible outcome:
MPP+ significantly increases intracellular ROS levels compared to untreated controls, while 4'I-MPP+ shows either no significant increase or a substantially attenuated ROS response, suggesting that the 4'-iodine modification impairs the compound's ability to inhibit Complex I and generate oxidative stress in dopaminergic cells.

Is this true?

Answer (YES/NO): NO